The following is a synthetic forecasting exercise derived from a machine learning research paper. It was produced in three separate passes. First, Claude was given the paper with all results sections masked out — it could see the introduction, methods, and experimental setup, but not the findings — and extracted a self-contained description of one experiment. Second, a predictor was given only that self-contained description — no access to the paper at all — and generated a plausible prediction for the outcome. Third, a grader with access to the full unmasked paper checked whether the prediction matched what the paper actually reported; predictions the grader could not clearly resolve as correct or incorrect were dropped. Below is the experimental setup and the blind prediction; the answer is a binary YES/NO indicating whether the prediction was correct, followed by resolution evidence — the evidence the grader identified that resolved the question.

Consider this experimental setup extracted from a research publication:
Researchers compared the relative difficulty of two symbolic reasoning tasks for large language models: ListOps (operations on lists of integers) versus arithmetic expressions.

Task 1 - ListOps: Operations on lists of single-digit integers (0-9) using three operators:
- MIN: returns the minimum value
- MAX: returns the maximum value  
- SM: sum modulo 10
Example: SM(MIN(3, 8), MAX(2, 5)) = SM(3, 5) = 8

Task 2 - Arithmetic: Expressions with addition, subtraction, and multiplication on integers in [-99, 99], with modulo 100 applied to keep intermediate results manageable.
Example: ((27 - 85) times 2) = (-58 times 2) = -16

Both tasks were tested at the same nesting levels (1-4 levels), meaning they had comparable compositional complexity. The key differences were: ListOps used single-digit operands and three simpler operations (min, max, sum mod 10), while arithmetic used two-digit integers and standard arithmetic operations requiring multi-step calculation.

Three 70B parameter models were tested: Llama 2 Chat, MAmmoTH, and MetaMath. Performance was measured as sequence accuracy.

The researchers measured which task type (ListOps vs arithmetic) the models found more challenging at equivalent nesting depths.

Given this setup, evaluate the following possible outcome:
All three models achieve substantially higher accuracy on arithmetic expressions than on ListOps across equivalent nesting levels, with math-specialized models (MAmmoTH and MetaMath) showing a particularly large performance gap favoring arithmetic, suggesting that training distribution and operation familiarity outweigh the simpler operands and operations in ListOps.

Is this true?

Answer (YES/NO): NO